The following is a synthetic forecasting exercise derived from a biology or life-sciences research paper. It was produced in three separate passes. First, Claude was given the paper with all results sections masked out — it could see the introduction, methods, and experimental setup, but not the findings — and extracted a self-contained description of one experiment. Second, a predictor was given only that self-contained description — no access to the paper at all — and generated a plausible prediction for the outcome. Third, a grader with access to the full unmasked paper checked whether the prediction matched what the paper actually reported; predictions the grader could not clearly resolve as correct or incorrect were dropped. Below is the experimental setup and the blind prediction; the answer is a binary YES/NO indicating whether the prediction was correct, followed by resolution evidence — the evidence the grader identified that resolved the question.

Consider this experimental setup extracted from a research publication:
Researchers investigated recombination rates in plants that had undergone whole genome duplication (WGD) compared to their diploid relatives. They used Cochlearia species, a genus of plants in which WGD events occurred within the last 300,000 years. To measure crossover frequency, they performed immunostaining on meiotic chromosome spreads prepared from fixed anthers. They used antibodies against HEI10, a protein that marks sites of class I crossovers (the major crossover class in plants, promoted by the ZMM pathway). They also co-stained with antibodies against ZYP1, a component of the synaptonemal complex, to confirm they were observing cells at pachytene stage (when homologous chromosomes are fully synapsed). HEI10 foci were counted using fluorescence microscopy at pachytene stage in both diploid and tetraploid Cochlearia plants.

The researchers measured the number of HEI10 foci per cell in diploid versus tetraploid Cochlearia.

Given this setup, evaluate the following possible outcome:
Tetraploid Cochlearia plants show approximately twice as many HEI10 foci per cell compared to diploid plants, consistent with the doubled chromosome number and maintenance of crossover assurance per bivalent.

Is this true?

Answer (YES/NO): NO